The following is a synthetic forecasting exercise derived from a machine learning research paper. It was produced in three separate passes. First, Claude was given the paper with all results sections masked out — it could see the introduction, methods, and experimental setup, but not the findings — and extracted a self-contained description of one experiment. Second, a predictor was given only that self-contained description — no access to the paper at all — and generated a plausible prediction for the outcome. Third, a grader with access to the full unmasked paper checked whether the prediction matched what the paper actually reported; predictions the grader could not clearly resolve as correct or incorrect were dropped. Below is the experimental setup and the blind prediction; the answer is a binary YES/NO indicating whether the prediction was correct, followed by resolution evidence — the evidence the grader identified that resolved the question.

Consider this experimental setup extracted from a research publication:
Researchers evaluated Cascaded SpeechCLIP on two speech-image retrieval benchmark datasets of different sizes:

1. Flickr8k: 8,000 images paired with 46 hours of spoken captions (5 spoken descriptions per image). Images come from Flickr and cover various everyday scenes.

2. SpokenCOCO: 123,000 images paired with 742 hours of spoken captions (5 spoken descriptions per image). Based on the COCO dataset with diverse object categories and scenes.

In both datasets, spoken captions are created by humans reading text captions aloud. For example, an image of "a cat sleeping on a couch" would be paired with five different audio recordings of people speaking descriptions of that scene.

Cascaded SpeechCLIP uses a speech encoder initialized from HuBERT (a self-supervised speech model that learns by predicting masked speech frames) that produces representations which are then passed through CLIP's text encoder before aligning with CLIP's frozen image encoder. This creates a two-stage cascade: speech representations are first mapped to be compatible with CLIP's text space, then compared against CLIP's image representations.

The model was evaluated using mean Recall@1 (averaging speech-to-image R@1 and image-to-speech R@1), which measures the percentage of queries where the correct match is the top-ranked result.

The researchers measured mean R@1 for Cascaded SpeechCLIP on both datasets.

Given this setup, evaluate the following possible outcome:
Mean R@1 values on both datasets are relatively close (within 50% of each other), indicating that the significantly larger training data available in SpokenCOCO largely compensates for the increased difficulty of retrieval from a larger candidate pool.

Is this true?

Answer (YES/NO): NO